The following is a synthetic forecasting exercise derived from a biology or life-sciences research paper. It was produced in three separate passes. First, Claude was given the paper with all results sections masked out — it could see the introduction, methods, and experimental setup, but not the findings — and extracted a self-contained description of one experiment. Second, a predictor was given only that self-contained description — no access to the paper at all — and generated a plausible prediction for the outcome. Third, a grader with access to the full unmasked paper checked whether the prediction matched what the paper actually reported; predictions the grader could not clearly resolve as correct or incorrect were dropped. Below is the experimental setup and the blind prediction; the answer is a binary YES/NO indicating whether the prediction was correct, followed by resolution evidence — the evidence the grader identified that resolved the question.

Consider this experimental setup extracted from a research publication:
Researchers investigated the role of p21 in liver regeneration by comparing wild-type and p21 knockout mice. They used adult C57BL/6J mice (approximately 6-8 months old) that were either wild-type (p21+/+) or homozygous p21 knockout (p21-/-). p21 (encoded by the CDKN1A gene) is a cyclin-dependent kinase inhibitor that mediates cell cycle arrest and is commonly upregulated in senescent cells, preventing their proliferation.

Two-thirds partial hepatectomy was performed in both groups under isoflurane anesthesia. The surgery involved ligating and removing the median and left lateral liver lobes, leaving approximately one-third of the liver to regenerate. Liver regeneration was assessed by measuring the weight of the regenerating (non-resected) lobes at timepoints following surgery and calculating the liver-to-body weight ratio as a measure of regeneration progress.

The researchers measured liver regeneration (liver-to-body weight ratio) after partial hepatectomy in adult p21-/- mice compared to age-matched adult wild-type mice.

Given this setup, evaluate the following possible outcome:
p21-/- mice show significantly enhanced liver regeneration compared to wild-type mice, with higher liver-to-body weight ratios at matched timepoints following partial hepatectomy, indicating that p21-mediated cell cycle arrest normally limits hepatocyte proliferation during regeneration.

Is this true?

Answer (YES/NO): YES